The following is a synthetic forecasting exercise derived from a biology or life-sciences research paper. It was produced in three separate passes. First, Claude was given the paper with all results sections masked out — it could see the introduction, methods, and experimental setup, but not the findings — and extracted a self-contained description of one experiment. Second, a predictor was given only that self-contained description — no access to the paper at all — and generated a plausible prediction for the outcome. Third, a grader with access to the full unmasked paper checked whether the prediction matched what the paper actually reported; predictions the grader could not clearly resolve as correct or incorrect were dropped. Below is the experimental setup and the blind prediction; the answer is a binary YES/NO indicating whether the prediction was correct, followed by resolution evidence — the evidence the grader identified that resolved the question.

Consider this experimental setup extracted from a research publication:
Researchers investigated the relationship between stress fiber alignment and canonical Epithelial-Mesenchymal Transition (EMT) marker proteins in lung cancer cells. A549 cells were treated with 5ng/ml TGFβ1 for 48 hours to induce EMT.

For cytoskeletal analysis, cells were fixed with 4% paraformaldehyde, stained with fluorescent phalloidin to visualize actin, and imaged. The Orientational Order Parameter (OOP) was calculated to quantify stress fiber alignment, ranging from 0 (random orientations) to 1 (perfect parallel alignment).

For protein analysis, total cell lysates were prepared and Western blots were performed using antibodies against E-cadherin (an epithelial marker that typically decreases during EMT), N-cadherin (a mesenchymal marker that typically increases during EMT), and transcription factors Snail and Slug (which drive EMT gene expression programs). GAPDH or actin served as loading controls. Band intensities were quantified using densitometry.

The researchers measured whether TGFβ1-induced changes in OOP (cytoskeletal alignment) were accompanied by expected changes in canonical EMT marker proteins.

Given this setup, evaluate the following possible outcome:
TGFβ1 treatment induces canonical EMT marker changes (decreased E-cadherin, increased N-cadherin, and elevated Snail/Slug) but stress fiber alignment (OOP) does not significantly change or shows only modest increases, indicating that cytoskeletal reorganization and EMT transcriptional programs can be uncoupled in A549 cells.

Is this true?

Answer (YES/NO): NO